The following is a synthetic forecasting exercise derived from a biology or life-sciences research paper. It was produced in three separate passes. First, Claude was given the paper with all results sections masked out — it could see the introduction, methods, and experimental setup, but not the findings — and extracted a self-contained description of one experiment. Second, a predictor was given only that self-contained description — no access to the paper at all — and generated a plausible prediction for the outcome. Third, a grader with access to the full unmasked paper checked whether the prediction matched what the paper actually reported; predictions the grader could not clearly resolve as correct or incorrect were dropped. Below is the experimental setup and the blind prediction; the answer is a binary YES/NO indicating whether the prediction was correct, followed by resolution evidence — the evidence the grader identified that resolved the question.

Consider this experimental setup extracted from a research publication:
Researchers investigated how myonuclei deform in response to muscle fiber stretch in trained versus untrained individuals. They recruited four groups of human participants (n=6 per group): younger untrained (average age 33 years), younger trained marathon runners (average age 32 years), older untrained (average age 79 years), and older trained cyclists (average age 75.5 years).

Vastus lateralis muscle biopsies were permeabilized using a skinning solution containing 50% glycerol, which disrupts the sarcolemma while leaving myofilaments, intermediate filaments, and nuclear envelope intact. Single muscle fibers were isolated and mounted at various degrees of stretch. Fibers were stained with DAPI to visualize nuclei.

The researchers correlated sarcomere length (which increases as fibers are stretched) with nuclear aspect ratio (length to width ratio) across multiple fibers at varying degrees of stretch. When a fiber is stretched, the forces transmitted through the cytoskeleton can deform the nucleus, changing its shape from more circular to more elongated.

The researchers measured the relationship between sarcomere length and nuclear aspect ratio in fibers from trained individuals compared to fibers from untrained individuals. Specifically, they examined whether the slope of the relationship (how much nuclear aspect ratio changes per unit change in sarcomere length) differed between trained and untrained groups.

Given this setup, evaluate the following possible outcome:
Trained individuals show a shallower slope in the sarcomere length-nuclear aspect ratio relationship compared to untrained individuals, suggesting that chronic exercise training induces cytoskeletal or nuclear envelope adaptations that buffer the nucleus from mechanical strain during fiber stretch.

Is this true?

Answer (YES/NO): YES